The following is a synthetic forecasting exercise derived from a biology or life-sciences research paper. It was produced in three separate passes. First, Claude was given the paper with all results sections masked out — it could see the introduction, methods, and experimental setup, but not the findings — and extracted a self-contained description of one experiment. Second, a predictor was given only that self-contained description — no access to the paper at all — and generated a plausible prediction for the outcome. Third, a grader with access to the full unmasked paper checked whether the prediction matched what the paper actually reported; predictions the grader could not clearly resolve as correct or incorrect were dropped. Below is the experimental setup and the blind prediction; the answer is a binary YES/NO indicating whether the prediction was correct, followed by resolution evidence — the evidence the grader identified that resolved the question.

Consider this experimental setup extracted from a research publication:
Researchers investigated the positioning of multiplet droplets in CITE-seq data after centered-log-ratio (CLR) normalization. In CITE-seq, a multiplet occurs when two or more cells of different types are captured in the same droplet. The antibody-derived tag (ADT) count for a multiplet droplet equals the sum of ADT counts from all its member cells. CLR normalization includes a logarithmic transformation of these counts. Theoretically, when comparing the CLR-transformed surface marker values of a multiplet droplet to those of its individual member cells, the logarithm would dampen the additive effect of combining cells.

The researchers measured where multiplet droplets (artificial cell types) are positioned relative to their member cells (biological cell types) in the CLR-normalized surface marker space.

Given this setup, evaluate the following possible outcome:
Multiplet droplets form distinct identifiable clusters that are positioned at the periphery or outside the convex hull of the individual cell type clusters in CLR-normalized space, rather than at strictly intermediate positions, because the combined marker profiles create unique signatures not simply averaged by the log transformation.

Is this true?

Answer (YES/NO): YES